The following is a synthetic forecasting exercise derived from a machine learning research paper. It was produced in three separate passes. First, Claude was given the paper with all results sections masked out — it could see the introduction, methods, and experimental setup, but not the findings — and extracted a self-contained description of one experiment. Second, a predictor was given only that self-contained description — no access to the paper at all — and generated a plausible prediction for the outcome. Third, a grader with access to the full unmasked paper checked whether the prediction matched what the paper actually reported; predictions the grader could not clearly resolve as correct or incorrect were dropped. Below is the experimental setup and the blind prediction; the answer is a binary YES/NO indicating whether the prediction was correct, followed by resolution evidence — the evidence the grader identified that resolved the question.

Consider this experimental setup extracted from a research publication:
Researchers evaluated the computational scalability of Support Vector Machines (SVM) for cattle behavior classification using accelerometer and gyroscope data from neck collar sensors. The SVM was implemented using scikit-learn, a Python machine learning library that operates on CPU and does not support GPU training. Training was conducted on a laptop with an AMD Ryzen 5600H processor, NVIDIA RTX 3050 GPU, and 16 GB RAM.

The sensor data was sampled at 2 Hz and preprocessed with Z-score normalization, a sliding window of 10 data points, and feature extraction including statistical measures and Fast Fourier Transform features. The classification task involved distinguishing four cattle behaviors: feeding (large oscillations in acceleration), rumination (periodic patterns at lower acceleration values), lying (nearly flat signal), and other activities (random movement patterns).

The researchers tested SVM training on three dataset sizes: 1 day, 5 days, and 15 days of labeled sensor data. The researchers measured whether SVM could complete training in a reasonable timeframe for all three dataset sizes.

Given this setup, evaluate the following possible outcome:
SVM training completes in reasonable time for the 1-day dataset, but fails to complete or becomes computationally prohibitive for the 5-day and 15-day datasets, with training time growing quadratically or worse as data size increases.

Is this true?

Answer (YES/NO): NO